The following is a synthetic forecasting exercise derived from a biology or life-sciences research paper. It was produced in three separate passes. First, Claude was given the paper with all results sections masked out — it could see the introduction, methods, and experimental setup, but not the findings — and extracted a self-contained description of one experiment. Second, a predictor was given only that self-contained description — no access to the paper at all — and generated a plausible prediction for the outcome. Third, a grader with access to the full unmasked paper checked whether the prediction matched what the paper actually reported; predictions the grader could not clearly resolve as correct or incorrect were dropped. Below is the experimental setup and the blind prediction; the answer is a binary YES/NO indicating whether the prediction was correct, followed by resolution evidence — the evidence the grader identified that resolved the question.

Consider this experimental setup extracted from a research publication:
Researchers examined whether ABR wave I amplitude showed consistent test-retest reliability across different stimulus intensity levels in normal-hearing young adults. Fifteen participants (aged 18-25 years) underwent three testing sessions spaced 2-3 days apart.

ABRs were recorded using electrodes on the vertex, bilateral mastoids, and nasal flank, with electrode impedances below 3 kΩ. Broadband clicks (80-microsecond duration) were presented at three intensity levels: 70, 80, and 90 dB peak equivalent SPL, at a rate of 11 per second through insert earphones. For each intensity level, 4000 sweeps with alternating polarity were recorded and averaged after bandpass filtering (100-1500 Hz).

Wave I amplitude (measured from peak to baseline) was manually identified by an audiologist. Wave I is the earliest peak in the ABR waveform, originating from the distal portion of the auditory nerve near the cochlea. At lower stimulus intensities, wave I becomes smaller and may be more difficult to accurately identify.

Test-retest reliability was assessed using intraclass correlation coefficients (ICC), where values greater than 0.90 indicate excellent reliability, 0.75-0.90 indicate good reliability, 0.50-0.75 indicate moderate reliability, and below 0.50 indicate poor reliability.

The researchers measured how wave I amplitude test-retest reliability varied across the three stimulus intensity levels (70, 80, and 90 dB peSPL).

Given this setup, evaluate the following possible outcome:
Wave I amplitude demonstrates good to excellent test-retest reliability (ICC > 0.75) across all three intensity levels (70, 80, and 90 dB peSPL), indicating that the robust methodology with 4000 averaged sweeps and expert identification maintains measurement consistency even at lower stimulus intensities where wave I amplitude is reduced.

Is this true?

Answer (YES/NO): NO